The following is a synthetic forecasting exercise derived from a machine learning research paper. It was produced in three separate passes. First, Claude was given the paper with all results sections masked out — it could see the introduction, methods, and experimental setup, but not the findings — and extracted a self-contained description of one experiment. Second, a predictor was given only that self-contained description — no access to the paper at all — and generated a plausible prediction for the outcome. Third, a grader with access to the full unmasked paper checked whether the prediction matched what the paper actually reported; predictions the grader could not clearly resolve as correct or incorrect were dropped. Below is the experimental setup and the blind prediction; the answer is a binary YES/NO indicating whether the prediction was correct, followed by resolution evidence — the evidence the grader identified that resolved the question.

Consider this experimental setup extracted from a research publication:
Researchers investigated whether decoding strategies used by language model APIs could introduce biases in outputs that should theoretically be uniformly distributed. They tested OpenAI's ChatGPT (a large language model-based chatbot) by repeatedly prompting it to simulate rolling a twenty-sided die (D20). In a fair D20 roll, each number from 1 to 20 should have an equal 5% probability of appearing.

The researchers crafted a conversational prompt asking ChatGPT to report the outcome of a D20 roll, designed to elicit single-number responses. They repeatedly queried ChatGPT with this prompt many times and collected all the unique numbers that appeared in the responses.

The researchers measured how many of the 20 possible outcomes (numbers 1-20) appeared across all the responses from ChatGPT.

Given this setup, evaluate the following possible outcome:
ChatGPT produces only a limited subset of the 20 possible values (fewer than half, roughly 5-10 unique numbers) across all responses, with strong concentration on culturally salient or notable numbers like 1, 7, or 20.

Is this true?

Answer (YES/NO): NO